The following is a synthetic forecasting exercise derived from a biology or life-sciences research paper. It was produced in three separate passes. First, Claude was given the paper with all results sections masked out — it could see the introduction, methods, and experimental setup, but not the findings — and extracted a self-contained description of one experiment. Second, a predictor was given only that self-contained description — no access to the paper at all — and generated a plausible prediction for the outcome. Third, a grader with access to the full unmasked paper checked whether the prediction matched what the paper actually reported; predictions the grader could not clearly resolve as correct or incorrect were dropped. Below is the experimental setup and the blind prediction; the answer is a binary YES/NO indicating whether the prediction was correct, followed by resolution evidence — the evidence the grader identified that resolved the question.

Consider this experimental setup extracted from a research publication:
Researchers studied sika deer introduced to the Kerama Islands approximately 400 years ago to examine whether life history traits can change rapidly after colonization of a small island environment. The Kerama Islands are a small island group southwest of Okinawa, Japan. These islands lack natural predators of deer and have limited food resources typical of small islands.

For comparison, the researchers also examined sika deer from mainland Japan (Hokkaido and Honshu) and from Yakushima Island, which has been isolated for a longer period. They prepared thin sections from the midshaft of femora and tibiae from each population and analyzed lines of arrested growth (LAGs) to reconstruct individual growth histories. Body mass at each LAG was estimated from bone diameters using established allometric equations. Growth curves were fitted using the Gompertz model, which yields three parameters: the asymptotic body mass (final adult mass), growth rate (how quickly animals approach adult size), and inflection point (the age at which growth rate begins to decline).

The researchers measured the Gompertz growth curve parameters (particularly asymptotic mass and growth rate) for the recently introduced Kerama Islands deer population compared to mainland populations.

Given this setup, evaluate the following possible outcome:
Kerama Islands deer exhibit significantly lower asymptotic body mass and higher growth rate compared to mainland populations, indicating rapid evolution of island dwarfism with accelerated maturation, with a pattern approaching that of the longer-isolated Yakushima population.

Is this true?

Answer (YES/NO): NO